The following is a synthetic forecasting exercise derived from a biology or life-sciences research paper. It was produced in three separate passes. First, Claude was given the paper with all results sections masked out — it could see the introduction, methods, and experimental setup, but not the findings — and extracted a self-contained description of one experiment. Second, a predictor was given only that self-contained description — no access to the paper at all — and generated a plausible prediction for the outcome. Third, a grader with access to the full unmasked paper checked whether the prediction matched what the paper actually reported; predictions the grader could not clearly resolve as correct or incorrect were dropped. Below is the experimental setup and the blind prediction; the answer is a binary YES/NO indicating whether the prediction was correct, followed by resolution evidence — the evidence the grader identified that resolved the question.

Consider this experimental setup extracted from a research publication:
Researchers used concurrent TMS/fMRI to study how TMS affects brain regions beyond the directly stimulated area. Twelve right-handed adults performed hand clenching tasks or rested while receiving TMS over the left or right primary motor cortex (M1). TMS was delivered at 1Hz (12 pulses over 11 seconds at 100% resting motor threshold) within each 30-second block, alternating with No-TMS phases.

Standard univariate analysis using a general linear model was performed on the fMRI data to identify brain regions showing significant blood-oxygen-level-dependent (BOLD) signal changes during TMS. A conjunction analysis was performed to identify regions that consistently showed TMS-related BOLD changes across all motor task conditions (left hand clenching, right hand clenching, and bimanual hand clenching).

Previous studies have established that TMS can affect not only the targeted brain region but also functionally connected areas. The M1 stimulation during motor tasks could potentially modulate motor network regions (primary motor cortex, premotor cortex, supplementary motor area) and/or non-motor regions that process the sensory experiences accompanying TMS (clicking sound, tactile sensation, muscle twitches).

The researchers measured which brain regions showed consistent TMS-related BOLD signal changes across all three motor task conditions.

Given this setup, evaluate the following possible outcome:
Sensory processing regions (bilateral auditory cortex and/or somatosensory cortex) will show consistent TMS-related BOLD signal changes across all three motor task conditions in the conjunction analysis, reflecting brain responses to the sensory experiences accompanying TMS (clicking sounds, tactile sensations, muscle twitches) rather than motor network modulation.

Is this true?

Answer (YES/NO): YES